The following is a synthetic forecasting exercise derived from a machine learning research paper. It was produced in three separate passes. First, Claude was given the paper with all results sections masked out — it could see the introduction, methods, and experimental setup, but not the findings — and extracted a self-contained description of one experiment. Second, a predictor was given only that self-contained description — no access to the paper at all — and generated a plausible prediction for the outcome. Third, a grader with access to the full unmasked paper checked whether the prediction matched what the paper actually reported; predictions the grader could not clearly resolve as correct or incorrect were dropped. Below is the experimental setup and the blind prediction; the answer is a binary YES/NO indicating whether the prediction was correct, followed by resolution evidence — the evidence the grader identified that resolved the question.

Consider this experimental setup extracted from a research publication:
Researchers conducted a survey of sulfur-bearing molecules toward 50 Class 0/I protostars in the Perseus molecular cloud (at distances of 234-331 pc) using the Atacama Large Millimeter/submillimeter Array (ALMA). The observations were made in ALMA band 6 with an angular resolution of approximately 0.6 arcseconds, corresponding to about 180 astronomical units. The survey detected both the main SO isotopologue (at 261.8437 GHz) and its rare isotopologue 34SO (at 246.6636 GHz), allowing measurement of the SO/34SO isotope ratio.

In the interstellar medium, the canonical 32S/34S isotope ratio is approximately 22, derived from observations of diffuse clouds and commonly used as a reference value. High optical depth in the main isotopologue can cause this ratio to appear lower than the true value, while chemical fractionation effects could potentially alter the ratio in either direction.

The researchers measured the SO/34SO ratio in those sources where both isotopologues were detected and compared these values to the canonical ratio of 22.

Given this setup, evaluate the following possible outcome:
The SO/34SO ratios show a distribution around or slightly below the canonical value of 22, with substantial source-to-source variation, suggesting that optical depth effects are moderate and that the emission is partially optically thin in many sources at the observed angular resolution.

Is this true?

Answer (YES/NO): NO